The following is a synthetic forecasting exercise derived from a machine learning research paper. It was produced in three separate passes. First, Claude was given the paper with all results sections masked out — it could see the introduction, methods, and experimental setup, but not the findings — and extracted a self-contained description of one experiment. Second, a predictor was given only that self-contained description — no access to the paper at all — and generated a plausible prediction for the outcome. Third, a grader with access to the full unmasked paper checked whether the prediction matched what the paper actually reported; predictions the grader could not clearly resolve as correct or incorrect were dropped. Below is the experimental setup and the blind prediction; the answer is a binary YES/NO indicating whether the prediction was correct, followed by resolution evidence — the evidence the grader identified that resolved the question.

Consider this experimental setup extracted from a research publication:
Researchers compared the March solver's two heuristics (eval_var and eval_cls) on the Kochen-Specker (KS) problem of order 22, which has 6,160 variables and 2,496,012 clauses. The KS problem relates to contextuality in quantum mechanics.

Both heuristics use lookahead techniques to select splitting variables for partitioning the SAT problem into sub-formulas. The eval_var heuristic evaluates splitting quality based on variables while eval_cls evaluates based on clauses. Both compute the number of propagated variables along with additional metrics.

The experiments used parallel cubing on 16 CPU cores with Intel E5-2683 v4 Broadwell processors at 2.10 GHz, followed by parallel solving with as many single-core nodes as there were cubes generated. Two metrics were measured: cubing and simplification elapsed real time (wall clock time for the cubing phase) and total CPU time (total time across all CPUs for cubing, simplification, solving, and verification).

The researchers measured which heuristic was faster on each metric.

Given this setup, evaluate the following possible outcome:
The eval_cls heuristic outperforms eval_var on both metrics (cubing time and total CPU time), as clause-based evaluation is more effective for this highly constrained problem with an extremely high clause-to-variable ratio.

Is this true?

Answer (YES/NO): NO